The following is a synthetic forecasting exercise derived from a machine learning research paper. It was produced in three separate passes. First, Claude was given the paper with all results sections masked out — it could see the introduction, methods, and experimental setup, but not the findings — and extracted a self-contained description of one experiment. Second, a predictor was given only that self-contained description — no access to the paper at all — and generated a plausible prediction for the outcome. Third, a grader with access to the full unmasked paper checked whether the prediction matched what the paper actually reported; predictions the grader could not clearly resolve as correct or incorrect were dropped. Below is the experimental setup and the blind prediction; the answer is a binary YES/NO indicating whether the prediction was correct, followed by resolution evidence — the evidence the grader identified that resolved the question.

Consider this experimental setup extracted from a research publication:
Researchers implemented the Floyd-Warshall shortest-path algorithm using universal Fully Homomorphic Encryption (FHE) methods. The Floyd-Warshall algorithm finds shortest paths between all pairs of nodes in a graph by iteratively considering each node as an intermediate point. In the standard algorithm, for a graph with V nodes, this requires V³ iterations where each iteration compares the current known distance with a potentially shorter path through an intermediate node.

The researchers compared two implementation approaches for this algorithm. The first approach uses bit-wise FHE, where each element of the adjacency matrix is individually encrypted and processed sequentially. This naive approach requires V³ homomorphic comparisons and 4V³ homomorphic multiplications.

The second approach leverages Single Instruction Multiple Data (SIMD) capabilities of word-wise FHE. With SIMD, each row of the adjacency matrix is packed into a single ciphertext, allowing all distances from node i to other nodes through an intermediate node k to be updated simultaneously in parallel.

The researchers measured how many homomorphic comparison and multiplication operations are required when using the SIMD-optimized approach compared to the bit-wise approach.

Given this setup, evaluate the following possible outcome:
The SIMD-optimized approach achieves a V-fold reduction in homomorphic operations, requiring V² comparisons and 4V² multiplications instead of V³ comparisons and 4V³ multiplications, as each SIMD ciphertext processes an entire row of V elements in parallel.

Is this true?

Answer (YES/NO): YES